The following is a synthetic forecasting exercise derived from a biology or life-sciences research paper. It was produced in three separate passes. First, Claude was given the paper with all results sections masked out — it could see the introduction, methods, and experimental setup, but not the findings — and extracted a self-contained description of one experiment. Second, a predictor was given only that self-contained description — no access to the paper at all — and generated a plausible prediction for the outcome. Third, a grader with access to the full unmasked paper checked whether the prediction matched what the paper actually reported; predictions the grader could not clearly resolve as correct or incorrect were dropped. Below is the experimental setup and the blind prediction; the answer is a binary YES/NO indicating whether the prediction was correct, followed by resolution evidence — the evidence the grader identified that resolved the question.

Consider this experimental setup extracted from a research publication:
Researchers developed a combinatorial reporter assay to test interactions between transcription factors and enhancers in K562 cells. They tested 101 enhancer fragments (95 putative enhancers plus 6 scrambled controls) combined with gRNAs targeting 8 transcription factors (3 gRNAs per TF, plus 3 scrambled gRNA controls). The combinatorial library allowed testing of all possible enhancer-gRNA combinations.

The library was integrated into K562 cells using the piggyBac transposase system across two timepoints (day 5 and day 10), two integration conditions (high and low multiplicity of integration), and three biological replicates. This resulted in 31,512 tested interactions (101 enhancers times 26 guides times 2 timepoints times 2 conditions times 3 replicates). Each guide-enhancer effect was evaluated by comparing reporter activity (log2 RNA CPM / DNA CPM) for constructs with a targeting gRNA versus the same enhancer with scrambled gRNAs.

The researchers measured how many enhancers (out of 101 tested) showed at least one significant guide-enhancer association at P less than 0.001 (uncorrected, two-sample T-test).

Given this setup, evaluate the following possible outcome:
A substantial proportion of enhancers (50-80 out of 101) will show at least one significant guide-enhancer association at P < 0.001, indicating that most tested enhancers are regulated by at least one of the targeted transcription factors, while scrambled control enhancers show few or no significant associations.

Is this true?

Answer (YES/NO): NO